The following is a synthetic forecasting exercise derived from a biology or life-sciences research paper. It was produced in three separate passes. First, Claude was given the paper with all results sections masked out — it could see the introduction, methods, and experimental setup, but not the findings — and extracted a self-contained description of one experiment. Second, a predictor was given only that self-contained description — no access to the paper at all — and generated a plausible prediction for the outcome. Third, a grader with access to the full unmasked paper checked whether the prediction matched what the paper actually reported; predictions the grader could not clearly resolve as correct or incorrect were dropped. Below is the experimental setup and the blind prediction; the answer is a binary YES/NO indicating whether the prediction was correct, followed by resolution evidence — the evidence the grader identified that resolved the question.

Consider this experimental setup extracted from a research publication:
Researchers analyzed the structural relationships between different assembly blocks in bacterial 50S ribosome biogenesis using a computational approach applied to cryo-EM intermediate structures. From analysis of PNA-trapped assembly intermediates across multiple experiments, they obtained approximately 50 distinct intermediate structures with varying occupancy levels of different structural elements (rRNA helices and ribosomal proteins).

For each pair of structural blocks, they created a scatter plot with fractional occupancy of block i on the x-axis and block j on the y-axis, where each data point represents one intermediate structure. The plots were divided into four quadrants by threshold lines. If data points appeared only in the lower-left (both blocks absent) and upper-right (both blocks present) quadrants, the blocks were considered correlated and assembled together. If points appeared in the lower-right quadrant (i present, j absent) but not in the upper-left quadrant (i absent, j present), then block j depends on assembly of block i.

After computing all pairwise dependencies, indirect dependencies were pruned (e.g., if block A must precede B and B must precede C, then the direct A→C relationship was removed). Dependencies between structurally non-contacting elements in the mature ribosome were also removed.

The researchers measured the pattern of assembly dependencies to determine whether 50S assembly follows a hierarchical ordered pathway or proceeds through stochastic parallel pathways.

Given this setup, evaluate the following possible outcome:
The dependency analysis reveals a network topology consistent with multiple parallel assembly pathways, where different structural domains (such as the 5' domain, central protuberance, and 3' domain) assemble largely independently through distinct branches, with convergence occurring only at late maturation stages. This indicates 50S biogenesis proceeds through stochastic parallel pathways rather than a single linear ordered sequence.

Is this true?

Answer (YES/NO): NO